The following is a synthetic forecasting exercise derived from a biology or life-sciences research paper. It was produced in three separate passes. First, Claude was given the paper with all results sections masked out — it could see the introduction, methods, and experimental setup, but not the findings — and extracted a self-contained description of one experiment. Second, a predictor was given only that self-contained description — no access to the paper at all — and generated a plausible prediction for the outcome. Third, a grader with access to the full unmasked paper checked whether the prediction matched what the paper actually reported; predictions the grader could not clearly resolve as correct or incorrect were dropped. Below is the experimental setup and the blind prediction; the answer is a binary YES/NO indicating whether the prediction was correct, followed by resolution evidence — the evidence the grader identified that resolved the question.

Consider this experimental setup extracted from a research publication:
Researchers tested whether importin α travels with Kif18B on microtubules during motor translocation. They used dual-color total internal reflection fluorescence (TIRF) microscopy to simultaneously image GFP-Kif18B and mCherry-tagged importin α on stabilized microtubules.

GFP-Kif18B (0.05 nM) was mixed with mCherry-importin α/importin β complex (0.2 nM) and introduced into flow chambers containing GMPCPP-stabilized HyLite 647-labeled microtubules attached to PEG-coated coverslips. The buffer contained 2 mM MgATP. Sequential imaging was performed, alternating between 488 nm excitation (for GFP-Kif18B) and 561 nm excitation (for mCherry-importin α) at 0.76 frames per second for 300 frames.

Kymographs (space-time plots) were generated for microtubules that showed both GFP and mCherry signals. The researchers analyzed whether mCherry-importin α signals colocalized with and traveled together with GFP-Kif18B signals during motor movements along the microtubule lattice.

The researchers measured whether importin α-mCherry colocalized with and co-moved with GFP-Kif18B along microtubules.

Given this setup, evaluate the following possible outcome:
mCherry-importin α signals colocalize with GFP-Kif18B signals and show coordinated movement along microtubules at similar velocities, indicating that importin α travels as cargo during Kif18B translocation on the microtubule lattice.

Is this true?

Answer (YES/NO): NO